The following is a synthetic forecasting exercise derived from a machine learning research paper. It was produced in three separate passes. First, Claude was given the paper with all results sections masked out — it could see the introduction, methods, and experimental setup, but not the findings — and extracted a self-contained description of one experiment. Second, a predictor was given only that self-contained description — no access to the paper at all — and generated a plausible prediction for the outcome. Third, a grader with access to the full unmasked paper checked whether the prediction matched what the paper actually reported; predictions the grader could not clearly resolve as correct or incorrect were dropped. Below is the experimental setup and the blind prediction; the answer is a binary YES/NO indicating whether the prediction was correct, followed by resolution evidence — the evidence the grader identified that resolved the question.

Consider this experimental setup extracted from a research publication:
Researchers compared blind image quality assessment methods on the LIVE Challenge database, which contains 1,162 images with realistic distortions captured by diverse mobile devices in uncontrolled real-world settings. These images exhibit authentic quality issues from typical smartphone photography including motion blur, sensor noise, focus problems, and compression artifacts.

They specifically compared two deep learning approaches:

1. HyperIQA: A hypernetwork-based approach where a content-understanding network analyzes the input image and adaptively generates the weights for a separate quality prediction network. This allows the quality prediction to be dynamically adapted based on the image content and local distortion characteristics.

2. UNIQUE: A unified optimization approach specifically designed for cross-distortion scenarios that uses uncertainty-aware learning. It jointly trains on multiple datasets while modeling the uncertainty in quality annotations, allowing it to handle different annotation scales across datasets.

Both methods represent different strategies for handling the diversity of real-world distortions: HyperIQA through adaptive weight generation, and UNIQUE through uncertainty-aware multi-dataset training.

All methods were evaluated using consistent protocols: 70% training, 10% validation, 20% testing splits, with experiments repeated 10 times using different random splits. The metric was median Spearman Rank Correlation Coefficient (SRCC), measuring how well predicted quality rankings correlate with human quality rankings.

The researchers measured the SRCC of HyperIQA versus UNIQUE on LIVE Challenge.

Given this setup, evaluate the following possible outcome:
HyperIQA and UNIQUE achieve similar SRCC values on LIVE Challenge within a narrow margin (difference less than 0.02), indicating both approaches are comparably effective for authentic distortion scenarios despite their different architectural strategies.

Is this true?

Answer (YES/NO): YES